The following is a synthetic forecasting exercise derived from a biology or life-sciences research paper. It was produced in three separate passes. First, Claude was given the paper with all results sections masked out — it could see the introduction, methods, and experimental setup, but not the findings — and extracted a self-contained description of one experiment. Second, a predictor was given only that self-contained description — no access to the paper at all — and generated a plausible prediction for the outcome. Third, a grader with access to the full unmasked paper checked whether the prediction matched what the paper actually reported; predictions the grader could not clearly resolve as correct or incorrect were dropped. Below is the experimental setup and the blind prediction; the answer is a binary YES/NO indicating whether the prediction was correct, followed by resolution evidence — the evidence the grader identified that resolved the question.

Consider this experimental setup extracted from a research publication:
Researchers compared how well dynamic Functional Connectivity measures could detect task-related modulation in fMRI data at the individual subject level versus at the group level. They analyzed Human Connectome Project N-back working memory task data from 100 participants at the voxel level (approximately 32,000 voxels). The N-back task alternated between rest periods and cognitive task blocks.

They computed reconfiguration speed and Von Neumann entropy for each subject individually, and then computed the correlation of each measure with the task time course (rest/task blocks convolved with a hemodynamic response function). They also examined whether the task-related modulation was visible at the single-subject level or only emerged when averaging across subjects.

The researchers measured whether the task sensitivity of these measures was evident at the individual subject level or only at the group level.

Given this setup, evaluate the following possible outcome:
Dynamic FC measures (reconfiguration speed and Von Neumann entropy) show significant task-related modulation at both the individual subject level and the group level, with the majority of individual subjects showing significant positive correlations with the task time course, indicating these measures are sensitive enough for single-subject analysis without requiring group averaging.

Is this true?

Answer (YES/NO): NO